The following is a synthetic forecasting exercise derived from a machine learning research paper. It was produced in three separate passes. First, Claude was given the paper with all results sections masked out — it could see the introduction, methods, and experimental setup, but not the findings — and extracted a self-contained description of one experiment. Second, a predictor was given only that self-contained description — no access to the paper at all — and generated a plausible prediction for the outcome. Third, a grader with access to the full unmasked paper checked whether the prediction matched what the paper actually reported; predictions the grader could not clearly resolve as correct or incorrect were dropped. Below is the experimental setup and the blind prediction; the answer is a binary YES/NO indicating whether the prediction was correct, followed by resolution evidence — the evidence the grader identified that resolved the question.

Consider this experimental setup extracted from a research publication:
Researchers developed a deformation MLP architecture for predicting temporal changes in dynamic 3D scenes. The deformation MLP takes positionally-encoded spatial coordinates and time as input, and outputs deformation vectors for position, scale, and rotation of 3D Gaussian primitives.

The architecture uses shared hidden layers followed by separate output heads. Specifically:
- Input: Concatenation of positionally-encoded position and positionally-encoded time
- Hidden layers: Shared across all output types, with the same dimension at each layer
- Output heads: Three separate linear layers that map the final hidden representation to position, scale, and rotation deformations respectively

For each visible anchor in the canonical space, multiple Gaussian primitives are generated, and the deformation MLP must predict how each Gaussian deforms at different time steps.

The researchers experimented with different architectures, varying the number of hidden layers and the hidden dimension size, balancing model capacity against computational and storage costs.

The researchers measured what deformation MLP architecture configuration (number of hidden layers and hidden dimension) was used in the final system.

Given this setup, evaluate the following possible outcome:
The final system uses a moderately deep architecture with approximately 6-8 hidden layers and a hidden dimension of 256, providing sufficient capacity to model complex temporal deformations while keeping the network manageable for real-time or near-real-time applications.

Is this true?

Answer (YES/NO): NO